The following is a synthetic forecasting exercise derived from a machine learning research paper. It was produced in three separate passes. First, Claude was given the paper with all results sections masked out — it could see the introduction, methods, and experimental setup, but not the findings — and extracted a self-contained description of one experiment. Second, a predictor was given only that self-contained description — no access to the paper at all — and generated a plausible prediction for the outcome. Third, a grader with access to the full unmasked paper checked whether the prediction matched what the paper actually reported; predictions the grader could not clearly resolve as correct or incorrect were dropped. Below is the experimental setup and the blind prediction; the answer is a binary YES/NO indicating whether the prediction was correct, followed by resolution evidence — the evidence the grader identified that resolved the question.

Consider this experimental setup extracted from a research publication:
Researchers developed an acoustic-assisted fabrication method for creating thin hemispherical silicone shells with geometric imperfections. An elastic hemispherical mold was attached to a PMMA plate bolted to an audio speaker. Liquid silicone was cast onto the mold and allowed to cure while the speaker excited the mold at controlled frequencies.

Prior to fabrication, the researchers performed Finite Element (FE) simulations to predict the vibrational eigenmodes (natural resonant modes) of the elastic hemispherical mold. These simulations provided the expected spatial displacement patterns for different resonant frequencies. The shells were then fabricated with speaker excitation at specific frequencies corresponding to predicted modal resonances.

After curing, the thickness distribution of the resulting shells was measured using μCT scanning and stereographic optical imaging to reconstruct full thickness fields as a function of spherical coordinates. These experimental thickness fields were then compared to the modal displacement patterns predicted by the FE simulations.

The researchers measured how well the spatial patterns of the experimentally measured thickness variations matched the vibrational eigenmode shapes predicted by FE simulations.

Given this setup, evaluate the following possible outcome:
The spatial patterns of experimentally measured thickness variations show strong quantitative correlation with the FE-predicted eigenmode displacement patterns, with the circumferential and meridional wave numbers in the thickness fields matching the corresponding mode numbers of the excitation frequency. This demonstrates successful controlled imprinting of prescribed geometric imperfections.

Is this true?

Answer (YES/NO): NO